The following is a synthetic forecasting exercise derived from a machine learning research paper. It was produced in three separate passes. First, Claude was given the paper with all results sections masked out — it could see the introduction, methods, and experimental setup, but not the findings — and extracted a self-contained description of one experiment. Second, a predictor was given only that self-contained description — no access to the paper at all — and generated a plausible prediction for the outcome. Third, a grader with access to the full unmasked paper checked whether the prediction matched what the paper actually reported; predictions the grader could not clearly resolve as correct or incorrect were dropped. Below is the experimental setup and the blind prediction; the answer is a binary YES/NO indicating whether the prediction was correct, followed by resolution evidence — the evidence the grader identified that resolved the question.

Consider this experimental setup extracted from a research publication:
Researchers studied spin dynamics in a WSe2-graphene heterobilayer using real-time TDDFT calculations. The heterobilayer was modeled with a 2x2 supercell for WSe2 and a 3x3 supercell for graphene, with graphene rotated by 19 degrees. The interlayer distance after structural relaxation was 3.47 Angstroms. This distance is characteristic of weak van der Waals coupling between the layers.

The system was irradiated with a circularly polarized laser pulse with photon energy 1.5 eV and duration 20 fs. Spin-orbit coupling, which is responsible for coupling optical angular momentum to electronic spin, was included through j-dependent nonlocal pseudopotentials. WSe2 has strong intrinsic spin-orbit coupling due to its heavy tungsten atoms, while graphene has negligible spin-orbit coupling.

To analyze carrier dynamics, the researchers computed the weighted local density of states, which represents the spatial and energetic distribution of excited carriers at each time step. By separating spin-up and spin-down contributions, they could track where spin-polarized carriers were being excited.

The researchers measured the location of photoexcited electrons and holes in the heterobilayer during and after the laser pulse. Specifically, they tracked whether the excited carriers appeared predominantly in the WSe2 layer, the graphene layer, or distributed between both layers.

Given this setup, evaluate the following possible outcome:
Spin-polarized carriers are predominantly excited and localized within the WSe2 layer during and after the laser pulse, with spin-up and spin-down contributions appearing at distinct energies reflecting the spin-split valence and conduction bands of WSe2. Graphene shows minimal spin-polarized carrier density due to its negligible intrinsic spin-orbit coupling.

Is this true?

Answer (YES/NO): NO